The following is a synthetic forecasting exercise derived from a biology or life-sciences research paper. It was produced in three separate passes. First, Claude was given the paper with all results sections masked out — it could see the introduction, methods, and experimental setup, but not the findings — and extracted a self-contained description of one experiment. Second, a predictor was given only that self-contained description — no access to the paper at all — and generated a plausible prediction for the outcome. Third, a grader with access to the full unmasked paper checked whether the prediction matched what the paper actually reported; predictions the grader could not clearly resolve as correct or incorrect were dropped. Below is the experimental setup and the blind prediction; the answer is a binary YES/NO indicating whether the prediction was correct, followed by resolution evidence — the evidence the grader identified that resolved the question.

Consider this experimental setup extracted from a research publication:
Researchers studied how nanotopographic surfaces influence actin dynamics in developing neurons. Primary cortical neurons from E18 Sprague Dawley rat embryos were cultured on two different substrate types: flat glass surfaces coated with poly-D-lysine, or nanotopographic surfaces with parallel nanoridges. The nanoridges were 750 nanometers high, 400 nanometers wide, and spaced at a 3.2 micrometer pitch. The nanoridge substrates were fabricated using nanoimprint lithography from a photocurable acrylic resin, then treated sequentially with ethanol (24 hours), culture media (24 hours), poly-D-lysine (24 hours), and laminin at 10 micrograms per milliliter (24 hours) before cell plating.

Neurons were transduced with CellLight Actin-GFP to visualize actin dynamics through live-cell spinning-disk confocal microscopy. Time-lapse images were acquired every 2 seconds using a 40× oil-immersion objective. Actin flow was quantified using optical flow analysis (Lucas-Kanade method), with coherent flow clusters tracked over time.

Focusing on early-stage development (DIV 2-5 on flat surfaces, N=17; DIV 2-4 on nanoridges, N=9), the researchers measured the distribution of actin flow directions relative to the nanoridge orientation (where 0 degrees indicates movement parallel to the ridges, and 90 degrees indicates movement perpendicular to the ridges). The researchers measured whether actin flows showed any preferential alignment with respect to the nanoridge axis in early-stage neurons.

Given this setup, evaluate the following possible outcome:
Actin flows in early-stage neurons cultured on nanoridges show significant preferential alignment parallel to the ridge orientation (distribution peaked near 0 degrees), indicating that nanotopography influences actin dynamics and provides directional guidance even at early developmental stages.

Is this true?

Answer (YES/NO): YES